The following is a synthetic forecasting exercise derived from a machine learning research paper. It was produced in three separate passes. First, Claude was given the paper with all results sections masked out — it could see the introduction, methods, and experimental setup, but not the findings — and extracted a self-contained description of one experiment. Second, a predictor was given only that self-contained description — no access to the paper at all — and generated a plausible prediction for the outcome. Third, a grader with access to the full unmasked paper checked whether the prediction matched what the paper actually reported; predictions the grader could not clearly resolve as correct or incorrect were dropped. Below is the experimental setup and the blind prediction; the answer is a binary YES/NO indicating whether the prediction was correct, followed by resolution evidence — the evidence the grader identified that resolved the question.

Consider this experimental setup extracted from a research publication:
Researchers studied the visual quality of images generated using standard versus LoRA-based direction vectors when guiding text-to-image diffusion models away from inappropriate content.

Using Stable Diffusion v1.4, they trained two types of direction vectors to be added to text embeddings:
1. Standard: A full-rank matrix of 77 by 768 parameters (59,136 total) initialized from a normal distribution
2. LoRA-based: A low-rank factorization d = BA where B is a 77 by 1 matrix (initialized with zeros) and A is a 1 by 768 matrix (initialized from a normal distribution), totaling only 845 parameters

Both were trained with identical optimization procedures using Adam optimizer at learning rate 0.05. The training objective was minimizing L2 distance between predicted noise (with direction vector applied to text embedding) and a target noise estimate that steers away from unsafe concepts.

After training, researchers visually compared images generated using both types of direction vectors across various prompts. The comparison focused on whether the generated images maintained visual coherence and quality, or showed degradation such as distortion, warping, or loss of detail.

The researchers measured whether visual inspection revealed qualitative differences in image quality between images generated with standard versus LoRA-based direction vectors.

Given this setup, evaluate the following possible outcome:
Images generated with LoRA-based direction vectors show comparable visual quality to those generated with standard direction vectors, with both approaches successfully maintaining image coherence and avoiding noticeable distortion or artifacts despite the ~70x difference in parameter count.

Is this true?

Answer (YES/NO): NO